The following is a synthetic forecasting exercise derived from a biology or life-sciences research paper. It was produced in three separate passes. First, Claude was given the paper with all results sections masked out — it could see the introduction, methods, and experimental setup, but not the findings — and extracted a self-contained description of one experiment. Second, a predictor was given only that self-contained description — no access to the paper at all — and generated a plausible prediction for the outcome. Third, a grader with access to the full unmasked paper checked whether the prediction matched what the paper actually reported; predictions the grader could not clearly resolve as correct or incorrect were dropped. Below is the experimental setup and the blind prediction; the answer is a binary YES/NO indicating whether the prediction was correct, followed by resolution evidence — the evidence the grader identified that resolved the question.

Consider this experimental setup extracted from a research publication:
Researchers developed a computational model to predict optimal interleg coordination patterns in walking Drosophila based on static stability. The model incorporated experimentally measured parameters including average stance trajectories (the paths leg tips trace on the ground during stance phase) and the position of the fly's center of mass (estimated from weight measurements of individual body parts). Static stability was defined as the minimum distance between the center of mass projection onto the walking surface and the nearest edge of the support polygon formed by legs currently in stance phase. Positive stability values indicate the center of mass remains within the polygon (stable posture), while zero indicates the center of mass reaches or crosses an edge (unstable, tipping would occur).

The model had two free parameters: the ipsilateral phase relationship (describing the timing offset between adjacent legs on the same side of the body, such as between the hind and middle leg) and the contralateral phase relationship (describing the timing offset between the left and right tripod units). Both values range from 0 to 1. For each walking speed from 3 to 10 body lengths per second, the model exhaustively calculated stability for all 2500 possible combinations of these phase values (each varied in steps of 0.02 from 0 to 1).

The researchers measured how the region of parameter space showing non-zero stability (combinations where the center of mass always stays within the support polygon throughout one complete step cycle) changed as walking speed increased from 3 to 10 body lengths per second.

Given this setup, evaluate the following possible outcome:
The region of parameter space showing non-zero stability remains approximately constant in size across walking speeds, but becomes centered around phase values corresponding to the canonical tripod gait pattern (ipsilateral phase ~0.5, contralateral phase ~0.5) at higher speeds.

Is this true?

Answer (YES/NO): NO